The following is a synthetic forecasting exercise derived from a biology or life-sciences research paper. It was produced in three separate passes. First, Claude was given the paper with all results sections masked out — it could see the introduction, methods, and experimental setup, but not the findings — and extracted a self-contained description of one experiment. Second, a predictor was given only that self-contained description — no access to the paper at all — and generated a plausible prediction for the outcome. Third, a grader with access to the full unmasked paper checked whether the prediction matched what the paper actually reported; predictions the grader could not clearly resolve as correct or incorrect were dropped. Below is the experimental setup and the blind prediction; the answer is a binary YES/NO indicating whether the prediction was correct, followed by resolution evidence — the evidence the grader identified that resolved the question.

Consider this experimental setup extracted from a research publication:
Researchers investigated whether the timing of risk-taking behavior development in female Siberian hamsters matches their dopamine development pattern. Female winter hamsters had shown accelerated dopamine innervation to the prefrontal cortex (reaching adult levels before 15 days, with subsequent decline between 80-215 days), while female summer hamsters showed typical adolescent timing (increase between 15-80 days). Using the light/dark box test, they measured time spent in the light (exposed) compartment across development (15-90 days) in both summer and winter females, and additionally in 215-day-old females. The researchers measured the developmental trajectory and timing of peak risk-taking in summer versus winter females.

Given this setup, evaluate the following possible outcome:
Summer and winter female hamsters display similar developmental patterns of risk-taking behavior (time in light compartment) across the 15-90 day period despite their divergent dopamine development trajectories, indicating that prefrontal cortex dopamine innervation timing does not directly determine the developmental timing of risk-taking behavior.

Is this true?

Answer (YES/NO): NO